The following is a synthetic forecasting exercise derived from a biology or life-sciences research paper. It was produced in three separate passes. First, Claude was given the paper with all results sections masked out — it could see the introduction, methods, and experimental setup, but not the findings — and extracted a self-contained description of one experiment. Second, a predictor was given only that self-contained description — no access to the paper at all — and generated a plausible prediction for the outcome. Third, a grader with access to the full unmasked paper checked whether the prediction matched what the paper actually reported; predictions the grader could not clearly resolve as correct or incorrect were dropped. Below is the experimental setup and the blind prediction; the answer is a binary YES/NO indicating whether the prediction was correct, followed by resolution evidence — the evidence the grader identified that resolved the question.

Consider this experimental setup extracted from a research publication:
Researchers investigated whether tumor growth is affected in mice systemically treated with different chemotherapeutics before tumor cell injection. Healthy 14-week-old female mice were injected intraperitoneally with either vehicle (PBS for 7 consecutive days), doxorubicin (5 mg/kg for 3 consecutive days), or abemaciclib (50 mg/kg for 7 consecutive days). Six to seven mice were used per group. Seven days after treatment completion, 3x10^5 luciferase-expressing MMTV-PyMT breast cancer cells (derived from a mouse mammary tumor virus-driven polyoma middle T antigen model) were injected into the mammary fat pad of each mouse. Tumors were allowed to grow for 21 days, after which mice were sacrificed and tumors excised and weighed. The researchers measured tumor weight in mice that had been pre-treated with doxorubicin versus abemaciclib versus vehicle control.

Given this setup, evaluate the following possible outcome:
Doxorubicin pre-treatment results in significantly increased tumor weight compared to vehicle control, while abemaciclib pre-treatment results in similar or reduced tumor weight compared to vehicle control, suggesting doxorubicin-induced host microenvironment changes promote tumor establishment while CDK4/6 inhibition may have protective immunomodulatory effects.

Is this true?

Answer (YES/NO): YES